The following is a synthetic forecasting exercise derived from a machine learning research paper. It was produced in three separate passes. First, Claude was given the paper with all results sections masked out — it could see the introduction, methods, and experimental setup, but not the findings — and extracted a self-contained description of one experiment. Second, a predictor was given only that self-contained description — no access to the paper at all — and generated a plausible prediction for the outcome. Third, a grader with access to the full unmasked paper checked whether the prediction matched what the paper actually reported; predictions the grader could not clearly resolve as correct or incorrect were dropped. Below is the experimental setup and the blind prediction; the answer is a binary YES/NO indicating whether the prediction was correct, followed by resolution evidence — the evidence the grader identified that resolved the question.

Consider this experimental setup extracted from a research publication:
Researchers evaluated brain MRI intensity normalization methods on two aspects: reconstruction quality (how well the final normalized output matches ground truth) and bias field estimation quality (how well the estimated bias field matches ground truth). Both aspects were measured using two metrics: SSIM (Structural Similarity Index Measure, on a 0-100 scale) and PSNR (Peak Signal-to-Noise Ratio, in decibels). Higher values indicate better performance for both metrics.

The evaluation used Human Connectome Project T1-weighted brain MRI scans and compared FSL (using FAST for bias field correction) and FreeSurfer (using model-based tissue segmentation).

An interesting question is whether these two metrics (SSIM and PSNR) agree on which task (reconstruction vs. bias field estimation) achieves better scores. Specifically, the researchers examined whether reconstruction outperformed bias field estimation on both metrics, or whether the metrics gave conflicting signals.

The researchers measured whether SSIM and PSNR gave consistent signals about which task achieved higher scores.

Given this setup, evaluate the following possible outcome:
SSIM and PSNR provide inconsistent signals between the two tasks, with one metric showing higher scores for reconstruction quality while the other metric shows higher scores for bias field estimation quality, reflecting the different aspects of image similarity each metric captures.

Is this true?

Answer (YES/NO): YES